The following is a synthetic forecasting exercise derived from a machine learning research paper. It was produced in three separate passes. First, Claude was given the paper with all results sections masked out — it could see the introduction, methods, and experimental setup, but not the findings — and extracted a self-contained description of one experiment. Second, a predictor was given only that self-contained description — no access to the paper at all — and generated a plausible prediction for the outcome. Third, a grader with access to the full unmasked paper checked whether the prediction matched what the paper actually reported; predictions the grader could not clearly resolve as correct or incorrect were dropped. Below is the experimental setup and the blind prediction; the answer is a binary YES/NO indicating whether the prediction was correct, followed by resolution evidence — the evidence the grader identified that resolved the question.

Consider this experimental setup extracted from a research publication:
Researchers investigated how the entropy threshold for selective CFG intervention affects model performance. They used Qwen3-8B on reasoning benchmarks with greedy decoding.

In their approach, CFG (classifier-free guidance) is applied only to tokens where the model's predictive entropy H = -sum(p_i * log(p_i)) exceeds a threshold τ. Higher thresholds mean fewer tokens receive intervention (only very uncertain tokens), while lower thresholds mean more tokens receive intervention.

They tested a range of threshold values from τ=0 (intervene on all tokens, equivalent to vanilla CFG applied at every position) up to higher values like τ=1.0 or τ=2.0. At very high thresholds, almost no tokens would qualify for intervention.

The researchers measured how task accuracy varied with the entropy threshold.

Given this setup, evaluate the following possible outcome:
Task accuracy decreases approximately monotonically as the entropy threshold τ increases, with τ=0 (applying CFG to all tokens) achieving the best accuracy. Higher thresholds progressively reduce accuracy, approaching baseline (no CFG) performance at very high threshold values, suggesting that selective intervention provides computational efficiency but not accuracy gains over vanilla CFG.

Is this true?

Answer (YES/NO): NO